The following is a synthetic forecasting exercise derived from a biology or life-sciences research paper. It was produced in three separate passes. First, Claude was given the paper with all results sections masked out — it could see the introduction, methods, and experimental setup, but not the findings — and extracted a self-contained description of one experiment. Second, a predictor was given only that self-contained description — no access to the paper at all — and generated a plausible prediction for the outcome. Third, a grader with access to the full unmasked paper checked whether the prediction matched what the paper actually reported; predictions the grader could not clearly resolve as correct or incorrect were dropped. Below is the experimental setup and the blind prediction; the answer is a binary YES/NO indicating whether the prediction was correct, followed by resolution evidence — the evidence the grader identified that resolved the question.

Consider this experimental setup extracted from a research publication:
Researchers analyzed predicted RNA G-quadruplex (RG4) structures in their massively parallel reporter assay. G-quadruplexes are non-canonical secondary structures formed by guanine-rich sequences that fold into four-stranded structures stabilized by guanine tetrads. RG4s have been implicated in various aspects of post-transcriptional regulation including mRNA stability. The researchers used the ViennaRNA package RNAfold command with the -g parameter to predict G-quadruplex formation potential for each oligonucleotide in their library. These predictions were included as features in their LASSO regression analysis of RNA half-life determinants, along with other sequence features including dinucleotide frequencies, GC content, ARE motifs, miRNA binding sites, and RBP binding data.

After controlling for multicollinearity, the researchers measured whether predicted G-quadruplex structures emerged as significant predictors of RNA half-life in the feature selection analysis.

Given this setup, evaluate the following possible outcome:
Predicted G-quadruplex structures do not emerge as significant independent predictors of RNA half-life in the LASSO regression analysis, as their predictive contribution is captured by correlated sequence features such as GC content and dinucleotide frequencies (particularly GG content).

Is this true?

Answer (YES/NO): YES